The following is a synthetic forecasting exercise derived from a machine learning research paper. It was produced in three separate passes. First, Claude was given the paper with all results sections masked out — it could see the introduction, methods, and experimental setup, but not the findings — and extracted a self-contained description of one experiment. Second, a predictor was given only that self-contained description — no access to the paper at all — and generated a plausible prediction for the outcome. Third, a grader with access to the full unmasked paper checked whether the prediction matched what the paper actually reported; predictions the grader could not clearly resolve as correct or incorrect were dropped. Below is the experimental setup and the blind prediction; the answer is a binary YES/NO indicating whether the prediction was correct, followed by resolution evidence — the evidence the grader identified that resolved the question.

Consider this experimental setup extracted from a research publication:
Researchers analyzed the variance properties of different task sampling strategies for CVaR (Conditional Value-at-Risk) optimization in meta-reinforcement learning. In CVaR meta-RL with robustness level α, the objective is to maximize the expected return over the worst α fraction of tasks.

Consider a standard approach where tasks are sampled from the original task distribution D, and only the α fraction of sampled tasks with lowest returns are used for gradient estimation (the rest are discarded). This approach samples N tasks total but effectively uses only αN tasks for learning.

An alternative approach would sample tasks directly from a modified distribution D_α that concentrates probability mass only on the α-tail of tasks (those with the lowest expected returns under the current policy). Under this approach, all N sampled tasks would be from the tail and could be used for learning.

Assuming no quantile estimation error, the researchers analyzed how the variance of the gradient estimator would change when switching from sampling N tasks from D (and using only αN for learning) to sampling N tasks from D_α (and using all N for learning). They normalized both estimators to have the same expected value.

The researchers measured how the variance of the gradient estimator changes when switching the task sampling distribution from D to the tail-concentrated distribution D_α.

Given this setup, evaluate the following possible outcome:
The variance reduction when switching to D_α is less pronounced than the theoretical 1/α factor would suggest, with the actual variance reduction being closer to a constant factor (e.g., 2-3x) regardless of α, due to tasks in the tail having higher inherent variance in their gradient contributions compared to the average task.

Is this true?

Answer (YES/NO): NO